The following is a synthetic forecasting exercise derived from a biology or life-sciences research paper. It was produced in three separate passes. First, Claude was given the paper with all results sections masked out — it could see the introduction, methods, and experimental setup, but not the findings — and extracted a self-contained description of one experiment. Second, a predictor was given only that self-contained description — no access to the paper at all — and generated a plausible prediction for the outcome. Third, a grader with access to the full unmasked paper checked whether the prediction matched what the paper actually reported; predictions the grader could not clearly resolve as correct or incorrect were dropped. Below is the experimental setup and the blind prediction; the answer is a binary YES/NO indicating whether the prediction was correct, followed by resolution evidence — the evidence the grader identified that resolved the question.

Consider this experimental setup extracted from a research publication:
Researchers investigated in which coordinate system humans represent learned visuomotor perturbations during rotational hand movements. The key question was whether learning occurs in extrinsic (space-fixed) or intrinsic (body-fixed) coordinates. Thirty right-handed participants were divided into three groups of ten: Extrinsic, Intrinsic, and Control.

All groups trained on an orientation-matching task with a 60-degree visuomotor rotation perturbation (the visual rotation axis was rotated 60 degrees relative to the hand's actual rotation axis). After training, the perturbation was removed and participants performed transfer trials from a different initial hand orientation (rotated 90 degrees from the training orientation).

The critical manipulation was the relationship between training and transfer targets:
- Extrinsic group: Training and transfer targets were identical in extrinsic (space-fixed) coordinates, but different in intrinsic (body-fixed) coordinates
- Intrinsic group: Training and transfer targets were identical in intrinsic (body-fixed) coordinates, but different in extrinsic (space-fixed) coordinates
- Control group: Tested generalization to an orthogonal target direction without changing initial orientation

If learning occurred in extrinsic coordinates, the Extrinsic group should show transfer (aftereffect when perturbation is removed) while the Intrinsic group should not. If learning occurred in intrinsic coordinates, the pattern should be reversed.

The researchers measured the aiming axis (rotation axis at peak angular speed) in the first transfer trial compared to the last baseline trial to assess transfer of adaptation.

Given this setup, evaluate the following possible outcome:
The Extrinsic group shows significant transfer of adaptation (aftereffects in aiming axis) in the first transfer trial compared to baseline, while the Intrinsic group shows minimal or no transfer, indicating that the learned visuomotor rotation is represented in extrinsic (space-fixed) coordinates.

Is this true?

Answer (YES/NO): YES